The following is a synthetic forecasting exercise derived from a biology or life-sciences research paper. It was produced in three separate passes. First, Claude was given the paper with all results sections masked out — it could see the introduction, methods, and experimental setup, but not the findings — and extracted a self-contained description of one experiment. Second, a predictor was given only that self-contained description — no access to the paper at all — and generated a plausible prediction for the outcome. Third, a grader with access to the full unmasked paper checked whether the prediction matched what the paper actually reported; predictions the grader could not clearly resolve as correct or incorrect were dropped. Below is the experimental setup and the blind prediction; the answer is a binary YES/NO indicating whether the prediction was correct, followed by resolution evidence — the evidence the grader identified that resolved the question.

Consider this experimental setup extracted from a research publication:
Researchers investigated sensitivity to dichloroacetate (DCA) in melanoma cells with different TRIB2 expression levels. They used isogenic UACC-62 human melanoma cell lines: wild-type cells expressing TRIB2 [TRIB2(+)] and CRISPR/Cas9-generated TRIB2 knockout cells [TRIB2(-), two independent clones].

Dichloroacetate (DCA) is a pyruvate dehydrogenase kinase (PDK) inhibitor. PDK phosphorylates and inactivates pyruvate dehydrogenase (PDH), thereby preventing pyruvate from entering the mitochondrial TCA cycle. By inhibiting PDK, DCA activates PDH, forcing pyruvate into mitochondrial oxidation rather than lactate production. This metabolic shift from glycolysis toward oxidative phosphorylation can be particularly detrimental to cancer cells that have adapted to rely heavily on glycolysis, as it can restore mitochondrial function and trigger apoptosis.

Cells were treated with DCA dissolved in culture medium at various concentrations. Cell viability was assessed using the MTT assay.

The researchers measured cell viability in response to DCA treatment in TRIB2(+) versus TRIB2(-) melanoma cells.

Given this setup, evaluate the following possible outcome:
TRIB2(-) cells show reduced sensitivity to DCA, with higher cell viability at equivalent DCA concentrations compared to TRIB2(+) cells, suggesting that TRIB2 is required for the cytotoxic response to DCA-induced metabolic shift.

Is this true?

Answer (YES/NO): YES